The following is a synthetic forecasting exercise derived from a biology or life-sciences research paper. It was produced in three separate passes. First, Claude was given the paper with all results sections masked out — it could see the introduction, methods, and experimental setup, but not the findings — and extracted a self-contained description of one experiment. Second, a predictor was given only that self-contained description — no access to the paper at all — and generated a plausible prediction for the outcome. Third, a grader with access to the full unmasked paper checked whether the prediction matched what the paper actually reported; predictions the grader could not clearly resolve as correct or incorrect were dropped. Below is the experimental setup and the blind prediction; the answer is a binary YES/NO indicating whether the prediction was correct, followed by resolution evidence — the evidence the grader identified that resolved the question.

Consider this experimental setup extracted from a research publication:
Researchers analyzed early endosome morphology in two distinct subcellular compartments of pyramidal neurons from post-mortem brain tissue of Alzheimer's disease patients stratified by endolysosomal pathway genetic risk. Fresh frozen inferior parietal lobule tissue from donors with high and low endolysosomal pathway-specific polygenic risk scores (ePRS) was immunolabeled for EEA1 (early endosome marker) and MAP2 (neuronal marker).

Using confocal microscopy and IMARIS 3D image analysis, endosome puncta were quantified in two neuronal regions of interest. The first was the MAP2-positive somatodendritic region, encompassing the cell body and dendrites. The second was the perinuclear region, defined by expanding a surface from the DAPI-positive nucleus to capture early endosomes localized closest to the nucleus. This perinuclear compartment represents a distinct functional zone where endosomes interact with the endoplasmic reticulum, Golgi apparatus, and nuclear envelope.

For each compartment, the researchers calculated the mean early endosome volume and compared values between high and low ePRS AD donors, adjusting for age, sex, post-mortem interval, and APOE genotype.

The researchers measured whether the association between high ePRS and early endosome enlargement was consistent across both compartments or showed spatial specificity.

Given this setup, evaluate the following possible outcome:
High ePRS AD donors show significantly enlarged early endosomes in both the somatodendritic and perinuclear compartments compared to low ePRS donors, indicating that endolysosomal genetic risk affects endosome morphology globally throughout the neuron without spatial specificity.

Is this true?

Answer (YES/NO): NO